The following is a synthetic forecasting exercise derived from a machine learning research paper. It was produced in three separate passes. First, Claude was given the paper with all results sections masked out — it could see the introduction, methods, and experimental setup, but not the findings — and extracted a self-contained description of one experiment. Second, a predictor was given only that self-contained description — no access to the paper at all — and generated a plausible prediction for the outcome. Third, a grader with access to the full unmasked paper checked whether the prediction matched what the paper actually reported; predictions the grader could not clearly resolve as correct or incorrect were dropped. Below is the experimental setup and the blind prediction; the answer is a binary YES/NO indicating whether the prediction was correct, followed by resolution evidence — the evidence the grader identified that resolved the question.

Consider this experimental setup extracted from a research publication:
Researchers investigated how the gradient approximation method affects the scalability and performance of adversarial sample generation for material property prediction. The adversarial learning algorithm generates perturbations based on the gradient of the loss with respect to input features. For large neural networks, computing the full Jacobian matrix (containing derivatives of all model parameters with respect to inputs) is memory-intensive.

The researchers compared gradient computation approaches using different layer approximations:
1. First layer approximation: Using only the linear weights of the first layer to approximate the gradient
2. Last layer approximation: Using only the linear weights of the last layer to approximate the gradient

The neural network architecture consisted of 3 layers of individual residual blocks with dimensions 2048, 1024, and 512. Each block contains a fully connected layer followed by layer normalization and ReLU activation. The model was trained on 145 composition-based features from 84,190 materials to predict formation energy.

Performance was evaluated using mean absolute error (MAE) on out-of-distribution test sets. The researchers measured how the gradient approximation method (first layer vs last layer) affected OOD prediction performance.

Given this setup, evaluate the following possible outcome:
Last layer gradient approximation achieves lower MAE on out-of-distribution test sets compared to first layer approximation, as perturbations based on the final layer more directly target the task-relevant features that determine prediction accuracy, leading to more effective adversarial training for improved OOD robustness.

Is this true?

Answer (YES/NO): NO